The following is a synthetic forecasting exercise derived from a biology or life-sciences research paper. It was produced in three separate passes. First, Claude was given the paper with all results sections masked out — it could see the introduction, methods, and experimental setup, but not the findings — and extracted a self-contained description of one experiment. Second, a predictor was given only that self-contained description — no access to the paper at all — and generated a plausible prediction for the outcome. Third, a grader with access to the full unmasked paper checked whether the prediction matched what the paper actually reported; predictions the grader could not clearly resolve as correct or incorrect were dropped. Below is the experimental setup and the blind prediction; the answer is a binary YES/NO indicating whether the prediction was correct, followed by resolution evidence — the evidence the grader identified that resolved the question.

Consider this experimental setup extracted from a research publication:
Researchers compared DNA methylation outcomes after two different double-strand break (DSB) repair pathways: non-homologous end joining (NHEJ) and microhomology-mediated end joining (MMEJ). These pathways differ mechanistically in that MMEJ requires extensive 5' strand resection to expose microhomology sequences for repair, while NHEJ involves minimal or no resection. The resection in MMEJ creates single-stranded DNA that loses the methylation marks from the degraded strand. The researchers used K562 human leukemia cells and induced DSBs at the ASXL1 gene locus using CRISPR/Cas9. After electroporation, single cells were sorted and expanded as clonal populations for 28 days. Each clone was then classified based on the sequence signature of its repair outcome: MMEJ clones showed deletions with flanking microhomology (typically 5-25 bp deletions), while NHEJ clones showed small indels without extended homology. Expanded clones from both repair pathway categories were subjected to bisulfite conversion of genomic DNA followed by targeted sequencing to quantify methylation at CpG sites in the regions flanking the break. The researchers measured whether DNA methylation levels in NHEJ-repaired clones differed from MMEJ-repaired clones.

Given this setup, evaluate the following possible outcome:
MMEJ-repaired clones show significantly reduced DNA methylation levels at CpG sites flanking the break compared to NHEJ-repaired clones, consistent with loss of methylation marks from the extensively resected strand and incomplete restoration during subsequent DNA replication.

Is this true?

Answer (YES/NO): NO